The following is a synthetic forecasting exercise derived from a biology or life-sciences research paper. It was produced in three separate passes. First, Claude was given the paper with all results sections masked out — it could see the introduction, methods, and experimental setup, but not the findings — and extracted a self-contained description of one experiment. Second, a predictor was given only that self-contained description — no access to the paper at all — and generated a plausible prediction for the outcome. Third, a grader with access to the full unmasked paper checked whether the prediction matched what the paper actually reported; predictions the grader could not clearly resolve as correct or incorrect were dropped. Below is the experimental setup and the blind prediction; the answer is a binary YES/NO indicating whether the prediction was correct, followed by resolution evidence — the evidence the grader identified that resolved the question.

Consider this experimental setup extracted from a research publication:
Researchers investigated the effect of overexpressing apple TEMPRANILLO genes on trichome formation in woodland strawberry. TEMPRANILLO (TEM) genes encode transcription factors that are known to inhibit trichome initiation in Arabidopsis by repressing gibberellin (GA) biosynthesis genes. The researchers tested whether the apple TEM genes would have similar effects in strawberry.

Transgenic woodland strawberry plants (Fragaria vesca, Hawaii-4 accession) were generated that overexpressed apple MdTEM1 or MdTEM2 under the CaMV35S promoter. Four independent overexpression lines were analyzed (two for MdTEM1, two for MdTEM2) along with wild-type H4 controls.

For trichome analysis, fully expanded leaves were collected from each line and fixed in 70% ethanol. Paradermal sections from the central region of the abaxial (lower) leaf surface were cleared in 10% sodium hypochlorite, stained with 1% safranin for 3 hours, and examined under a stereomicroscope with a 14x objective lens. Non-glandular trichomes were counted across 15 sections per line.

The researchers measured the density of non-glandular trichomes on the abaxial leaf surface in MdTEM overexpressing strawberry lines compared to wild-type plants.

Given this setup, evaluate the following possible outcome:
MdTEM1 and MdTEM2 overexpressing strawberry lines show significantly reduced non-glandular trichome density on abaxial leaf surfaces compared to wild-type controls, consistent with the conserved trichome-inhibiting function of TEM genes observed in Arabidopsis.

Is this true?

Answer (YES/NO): YES